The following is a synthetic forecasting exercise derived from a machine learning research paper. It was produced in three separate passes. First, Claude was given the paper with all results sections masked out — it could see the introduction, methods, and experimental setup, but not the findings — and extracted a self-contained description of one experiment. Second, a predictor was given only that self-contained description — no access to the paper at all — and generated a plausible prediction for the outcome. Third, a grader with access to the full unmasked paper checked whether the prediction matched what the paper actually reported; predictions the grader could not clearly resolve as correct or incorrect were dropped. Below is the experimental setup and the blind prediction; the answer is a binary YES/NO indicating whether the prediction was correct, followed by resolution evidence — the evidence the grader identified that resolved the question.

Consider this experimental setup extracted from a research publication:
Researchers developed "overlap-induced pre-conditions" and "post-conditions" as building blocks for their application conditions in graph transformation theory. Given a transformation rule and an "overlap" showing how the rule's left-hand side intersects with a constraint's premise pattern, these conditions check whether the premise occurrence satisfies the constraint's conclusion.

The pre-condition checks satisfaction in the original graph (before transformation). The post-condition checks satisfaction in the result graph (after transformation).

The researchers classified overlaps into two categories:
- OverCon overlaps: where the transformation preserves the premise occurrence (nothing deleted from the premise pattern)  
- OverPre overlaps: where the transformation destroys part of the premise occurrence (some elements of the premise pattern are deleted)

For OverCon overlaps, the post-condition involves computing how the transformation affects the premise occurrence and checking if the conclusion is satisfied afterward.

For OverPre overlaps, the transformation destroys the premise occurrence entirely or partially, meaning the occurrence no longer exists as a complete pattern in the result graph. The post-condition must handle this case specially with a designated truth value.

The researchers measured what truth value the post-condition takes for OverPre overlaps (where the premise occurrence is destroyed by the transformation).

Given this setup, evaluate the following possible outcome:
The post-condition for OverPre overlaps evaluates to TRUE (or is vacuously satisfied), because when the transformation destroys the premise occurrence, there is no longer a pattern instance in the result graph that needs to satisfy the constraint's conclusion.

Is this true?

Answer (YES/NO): NO